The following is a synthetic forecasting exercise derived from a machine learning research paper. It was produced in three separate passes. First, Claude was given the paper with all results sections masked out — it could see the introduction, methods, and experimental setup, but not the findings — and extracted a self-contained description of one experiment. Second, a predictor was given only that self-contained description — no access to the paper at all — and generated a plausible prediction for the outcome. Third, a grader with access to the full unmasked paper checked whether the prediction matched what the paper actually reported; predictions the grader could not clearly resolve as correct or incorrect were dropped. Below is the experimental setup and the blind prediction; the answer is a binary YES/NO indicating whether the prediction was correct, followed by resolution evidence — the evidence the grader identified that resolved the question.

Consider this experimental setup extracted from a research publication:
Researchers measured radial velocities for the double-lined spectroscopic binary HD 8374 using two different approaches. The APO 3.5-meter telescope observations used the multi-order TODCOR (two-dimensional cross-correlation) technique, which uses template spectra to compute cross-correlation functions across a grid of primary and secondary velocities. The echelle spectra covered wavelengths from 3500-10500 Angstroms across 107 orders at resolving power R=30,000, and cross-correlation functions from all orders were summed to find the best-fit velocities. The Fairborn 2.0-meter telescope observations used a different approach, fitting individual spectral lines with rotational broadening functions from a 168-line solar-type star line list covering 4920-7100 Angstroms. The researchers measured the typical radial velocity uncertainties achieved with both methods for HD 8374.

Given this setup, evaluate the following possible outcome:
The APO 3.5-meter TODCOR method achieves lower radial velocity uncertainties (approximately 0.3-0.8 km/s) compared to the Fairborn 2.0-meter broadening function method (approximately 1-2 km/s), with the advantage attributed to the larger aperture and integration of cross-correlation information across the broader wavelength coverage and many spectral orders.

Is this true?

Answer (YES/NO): NO